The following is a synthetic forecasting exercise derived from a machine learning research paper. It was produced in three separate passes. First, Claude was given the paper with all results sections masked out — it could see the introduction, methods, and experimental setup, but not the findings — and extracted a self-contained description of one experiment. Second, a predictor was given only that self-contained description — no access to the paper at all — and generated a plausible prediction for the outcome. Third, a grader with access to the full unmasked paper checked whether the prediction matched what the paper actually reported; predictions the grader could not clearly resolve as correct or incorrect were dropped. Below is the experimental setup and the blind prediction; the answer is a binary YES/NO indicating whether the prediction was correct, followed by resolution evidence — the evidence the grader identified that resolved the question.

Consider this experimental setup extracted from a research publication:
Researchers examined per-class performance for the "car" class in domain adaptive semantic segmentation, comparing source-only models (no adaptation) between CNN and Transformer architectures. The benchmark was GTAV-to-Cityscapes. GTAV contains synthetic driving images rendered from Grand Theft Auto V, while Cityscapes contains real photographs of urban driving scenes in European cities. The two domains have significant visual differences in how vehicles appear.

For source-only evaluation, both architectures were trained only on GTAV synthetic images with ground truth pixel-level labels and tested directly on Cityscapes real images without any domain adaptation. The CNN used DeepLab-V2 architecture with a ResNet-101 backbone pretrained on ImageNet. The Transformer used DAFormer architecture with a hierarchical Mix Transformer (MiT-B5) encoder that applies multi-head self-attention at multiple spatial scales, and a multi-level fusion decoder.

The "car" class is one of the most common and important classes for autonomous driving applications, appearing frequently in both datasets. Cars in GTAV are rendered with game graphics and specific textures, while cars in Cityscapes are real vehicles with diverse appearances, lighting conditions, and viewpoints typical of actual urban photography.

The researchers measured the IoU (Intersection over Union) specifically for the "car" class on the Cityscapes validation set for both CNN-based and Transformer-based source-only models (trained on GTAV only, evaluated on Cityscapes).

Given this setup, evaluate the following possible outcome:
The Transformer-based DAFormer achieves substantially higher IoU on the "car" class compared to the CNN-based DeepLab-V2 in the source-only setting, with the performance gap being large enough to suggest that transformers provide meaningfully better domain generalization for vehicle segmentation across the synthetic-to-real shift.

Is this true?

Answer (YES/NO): YES